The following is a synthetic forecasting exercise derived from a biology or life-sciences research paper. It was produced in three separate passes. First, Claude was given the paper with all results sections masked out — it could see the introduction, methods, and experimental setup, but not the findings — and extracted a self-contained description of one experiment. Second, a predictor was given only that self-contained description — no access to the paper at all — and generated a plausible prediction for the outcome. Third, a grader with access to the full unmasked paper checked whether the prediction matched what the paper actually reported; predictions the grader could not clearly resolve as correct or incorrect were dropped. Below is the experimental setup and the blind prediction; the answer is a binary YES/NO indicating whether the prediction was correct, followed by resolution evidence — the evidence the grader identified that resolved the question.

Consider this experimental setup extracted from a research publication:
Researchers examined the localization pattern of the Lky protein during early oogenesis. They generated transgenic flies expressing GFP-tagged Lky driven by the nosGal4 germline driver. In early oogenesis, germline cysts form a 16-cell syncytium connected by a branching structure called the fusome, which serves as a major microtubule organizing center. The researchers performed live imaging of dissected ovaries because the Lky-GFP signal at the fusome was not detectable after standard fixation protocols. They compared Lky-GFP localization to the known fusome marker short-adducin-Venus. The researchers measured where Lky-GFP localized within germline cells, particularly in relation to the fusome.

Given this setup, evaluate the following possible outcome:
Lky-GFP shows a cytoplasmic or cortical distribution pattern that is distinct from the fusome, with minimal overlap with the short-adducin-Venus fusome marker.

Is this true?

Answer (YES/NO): NO